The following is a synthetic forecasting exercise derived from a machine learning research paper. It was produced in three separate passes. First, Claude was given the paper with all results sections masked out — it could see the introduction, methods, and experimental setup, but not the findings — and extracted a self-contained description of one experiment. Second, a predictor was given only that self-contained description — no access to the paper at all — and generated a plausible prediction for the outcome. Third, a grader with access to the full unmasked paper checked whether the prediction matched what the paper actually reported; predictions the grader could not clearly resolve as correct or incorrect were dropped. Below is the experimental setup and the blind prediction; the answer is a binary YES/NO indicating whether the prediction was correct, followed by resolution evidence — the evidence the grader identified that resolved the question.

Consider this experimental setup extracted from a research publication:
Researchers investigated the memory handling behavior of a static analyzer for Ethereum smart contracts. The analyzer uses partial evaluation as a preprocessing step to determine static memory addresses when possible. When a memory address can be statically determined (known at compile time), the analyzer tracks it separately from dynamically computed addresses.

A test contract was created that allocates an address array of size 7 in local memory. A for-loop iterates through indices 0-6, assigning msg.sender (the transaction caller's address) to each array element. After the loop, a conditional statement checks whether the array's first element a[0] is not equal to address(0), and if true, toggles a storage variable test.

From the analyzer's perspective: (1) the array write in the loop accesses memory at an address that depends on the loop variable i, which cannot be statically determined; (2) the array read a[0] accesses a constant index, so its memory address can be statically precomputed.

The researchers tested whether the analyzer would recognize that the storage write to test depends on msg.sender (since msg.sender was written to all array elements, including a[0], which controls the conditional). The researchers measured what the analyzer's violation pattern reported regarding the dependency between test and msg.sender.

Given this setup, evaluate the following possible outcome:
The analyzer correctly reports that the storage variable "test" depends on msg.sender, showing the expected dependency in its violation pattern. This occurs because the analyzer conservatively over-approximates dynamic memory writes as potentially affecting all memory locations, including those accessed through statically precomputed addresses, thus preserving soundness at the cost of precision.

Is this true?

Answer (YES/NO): NO